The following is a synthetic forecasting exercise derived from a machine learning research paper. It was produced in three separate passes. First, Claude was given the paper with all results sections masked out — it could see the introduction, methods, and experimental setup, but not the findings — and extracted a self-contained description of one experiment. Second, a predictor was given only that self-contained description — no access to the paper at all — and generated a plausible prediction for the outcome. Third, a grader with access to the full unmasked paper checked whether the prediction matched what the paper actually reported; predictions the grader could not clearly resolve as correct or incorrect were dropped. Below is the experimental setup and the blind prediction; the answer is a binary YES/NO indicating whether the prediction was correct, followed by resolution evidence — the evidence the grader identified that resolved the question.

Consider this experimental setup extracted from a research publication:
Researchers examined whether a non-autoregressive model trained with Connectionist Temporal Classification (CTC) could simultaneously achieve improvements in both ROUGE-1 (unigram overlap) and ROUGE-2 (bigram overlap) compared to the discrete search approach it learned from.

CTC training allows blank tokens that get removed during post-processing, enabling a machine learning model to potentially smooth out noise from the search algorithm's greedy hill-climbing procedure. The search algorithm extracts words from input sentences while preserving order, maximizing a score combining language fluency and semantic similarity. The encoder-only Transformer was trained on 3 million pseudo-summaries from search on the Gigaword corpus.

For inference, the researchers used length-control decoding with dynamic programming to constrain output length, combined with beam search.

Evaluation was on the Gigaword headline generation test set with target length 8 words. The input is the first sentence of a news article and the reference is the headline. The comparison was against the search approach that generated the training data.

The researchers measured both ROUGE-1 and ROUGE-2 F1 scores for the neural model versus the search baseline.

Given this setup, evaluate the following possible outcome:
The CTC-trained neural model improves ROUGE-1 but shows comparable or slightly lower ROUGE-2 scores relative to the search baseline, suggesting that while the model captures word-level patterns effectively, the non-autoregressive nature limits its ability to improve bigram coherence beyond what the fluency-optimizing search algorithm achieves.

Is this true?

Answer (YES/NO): YES